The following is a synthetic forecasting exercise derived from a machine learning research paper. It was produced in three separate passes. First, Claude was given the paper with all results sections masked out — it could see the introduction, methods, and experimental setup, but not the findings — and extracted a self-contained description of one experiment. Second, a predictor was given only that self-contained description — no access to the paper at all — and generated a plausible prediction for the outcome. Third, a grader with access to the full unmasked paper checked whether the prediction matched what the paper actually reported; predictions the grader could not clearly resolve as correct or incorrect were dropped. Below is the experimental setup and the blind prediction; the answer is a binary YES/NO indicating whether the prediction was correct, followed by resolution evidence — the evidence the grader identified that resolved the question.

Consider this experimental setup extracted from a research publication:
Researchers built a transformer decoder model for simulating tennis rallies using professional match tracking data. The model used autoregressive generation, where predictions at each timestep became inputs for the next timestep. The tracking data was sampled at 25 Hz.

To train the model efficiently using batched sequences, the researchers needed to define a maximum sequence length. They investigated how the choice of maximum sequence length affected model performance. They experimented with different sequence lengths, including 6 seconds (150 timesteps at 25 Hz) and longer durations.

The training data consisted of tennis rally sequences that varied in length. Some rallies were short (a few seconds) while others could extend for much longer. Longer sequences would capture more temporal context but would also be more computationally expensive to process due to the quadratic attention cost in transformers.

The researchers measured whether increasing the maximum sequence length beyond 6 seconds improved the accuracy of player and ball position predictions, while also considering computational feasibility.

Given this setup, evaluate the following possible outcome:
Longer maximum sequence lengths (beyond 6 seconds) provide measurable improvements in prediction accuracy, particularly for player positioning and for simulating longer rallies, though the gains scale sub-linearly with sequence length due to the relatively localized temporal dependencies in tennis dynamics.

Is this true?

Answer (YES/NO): NO